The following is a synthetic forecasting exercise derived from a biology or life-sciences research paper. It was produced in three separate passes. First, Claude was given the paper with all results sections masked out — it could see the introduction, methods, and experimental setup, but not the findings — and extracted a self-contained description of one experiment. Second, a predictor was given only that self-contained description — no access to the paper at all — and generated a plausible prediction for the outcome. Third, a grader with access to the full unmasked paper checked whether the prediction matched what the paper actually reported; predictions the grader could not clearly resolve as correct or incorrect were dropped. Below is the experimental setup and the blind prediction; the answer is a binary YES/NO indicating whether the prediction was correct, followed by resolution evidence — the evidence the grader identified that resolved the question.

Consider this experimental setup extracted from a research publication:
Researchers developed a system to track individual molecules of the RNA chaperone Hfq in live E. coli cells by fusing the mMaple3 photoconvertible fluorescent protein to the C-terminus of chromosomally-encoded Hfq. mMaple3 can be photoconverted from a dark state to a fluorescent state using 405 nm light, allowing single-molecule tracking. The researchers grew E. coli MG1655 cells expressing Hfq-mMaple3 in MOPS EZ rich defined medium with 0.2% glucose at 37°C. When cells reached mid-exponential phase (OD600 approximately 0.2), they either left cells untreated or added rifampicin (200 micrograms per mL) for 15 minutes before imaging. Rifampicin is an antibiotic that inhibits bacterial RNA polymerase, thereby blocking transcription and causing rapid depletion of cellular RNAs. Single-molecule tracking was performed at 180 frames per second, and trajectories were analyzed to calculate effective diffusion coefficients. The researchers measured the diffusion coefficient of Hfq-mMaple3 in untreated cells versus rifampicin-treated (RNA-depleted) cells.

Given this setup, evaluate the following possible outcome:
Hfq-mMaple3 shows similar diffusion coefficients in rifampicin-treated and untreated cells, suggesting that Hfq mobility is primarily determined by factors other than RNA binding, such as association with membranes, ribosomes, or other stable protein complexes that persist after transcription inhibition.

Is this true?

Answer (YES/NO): NO